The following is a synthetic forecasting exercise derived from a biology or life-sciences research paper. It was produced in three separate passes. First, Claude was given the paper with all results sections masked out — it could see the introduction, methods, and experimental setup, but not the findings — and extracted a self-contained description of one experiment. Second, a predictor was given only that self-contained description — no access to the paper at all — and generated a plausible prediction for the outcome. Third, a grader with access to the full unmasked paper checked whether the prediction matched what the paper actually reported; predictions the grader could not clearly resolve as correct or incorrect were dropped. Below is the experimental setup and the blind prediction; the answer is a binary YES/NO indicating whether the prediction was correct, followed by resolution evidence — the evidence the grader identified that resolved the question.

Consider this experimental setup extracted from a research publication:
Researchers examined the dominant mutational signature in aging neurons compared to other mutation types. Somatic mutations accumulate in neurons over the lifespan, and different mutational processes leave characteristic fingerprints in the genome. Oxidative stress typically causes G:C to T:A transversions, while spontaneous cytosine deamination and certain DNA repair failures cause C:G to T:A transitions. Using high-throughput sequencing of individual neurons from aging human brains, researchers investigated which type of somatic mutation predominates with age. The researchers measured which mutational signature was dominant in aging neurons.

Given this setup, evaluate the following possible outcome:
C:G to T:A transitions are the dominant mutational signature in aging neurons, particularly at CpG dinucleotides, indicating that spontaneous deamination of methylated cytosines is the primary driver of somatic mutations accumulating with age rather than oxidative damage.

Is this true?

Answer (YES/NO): NO